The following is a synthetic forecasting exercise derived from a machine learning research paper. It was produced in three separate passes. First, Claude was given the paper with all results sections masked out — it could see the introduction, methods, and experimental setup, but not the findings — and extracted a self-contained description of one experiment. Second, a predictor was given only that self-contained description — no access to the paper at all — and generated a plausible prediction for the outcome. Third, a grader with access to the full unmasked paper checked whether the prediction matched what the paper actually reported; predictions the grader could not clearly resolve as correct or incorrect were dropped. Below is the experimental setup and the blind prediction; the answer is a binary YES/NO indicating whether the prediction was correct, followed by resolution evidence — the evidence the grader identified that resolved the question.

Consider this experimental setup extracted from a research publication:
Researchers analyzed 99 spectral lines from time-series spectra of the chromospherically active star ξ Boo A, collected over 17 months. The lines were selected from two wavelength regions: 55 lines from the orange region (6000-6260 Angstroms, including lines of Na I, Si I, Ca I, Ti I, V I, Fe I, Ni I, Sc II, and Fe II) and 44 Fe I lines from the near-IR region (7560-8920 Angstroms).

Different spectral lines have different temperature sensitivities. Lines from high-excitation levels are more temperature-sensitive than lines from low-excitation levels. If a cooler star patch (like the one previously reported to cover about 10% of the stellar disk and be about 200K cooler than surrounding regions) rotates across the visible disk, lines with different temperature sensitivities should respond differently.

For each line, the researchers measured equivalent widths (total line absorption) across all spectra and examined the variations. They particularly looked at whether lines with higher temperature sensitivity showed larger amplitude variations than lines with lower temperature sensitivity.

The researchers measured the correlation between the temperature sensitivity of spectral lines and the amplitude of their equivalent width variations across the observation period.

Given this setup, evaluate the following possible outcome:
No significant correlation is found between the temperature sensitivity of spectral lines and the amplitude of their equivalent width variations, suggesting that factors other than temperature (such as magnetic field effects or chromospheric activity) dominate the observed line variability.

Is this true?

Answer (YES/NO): NO